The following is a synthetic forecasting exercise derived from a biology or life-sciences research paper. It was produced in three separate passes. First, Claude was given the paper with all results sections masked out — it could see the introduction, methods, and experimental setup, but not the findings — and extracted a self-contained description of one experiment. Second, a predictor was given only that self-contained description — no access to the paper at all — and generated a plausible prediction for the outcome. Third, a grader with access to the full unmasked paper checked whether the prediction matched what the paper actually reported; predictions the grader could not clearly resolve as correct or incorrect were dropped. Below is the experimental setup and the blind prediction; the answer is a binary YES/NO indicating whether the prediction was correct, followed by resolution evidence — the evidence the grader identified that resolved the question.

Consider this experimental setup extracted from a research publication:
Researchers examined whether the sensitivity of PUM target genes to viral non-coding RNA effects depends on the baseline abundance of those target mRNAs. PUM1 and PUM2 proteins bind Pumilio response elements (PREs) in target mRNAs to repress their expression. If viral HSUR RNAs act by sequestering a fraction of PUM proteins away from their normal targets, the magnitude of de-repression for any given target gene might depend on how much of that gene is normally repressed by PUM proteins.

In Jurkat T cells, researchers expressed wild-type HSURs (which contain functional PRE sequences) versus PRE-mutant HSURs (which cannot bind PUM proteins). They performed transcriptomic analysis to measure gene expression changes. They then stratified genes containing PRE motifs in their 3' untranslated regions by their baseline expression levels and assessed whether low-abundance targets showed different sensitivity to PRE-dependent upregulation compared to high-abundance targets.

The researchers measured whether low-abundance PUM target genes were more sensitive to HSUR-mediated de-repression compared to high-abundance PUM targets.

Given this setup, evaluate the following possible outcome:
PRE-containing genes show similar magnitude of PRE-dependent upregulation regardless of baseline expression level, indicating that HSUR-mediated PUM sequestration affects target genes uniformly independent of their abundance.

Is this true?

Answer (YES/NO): NO